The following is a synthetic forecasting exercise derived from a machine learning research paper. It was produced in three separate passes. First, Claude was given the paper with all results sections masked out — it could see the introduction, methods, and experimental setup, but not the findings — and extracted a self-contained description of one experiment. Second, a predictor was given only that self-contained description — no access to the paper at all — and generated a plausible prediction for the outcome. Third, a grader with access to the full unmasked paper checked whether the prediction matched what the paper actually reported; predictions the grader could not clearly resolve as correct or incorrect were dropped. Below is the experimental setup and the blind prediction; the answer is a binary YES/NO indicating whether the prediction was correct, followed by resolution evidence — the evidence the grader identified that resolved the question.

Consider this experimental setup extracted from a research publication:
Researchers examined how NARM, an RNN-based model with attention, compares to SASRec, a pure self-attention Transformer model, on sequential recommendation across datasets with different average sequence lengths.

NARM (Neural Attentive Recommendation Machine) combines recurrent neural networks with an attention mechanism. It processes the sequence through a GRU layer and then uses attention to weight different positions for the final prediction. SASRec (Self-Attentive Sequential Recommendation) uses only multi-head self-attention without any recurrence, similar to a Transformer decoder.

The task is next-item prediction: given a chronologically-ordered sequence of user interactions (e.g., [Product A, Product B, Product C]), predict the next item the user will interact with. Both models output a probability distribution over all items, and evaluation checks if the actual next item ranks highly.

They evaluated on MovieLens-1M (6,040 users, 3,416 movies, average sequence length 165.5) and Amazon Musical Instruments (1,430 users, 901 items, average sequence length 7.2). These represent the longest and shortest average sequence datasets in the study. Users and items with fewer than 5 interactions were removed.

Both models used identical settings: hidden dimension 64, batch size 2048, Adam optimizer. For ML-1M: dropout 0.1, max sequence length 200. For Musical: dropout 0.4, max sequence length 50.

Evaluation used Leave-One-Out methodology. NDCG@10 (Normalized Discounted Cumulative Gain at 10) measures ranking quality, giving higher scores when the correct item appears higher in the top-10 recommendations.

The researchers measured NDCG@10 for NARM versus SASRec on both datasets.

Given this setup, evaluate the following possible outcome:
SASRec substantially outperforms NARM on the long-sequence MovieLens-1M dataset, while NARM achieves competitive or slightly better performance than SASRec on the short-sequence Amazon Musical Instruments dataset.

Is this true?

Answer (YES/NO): NO